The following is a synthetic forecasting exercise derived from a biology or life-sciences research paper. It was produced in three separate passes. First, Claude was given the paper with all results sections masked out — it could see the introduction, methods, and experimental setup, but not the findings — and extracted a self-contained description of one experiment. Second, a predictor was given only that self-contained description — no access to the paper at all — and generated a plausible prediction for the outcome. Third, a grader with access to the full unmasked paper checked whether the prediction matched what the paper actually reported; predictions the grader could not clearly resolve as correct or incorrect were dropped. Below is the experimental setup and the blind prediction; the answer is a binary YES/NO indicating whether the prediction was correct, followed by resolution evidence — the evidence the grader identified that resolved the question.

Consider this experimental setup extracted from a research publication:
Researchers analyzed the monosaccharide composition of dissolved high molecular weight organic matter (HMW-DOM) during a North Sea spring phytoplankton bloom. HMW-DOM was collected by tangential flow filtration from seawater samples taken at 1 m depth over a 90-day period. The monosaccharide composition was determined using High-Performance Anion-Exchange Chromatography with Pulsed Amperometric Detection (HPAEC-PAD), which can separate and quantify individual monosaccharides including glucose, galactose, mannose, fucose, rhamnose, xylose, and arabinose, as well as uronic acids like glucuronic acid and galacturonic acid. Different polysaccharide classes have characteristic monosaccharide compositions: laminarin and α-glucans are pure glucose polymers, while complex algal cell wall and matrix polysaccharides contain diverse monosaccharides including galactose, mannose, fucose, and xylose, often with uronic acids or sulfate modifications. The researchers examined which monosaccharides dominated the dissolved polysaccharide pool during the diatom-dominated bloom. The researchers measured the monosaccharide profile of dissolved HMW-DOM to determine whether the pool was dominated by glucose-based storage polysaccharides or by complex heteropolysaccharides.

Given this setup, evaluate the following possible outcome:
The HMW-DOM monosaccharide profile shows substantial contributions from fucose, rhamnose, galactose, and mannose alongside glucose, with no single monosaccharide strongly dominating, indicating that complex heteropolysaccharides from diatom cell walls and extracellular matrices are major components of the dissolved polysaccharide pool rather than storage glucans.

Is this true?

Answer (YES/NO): NO